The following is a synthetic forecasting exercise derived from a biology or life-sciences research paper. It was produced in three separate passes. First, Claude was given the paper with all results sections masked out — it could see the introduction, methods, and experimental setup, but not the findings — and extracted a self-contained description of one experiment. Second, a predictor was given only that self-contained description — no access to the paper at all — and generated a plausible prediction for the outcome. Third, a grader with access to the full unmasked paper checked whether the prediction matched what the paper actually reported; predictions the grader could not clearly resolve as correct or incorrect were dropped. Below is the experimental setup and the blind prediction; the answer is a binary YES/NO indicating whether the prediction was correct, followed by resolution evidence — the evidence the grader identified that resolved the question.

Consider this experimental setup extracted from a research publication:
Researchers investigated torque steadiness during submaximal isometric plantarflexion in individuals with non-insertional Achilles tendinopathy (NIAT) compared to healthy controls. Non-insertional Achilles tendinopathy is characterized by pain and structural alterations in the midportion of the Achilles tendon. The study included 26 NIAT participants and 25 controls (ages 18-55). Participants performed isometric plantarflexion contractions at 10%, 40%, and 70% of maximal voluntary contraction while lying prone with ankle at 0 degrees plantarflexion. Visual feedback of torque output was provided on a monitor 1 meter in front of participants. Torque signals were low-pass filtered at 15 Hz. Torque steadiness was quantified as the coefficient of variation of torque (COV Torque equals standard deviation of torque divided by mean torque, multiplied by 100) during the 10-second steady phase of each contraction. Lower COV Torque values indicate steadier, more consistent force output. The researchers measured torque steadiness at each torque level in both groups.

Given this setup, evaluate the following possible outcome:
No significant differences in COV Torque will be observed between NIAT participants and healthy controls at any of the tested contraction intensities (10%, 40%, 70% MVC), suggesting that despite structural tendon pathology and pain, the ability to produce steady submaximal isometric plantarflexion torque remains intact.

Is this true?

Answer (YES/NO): YES